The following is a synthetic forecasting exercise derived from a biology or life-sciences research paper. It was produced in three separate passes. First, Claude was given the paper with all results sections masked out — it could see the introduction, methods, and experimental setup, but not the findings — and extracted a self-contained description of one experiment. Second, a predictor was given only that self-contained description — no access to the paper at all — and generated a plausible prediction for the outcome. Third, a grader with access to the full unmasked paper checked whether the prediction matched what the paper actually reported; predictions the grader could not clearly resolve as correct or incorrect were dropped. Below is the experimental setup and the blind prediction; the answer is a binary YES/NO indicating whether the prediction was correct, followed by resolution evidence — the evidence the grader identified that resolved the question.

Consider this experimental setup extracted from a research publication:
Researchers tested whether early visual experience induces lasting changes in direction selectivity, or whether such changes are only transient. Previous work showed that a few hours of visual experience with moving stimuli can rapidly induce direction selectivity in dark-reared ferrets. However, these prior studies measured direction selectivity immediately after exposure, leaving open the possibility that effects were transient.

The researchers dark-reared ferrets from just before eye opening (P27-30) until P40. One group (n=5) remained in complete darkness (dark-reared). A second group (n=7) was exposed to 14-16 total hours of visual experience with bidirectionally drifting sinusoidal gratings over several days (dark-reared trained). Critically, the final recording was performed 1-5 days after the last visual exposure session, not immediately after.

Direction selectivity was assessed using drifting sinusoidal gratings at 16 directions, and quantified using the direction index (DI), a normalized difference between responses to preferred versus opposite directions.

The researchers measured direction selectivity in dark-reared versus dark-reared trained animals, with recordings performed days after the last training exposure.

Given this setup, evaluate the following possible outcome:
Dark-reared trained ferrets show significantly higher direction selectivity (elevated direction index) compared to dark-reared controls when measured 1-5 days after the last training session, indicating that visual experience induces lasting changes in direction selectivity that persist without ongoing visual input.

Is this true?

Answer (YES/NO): NO